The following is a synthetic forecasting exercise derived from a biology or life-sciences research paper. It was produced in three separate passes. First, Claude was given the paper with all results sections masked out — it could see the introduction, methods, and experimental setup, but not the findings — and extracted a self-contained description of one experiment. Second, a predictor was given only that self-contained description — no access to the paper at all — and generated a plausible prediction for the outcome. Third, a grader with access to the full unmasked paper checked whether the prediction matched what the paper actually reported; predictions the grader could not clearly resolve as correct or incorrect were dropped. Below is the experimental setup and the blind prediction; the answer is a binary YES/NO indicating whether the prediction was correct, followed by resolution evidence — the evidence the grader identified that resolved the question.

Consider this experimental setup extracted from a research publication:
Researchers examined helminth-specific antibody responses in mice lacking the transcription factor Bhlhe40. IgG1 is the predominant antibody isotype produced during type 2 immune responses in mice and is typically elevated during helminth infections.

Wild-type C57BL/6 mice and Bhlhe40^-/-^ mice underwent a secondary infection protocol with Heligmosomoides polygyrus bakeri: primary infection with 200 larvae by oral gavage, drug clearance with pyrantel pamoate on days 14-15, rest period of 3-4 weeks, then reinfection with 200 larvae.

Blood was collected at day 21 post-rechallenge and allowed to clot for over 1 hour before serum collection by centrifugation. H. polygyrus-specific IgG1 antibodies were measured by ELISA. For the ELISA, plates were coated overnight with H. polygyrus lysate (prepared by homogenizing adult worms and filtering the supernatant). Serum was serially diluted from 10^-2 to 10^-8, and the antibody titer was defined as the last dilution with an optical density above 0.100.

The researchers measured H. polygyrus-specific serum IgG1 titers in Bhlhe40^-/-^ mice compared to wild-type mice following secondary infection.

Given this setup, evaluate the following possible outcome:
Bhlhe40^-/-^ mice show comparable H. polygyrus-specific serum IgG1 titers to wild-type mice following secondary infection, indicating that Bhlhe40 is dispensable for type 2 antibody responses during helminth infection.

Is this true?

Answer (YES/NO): YES